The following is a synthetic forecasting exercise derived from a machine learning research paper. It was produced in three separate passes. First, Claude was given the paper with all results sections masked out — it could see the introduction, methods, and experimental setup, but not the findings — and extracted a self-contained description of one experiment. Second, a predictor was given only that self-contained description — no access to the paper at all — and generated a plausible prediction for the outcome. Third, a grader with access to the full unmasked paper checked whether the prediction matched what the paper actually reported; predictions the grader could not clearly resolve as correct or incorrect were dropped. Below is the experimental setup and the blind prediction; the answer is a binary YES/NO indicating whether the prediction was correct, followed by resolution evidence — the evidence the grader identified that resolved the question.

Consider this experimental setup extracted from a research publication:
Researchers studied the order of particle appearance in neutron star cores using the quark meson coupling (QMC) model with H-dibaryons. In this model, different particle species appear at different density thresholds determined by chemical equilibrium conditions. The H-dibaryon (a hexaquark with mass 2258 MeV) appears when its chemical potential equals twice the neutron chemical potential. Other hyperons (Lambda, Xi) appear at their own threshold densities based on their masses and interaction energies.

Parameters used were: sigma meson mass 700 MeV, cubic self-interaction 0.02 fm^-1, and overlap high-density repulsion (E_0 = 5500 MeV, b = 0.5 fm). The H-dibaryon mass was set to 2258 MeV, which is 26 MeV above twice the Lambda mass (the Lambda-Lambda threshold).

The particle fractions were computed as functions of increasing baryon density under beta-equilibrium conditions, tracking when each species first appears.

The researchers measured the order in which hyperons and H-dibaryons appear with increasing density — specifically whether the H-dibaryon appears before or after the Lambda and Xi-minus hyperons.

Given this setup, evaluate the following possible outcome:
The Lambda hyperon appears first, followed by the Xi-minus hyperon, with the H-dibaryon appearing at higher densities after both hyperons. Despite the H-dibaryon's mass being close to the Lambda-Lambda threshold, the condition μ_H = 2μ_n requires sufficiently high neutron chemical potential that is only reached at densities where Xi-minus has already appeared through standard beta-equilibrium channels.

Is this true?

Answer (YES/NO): YES